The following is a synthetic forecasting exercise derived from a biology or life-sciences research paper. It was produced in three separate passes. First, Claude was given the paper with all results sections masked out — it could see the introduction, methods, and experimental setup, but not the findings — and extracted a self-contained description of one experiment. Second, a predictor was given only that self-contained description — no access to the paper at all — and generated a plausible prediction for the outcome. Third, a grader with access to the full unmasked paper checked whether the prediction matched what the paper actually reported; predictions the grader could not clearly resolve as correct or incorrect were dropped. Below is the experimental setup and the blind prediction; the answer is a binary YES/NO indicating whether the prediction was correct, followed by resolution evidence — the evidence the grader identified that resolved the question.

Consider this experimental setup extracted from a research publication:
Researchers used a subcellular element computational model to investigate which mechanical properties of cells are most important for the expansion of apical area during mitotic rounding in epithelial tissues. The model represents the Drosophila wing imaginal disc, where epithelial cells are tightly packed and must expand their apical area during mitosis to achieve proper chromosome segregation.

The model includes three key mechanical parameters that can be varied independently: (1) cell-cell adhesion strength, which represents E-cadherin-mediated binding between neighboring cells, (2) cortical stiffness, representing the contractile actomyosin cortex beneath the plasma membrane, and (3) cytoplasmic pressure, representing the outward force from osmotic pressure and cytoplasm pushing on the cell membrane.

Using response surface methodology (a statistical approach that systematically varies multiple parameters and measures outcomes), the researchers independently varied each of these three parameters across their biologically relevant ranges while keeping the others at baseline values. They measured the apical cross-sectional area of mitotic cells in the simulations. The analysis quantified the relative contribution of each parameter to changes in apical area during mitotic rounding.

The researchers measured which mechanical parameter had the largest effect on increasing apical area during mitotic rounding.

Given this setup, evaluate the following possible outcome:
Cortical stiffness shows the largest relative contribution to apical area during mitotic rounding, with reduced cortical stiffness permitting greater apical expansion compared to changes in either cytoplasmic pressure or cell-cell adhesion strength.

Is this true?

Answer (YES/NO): NO